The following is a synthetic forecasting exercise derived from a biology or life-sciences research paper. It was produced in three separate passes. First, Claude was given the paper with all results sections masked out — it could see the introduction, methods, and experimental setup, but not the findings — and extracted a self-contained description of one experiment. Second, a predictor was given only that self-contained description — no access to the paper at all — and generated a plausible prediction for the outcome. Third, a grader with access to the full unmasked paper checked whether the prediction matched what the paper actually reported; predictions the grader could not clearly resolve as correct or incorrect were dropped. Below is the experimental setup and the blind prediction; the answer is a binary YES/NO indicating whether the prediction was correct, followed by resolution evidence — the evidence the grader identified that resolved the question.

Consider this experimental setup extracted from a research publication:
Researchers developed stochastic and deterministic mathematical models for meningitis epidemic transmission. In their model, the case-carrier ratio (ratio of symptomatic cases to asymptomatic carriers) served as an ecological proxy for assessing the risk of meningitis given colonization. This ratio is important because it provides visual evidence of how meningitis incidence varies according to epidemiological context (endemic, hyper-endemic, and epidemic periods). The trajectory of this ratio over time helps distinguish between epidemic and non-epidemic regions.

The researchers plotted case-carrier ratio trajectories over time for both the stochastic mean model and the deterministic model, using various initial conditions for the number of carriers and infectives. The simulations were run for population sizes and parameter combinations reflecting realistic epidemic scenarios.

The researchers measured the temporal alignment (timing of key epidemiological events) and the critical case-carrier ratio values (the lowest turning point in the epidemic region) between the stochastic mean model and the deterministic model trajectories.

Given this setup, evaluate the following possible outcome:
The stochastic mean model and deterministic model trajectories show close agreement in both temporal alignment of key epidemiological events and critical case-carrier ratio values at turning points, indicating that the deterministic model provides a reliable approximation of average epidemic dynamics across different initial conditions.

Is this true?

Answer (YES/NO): NO